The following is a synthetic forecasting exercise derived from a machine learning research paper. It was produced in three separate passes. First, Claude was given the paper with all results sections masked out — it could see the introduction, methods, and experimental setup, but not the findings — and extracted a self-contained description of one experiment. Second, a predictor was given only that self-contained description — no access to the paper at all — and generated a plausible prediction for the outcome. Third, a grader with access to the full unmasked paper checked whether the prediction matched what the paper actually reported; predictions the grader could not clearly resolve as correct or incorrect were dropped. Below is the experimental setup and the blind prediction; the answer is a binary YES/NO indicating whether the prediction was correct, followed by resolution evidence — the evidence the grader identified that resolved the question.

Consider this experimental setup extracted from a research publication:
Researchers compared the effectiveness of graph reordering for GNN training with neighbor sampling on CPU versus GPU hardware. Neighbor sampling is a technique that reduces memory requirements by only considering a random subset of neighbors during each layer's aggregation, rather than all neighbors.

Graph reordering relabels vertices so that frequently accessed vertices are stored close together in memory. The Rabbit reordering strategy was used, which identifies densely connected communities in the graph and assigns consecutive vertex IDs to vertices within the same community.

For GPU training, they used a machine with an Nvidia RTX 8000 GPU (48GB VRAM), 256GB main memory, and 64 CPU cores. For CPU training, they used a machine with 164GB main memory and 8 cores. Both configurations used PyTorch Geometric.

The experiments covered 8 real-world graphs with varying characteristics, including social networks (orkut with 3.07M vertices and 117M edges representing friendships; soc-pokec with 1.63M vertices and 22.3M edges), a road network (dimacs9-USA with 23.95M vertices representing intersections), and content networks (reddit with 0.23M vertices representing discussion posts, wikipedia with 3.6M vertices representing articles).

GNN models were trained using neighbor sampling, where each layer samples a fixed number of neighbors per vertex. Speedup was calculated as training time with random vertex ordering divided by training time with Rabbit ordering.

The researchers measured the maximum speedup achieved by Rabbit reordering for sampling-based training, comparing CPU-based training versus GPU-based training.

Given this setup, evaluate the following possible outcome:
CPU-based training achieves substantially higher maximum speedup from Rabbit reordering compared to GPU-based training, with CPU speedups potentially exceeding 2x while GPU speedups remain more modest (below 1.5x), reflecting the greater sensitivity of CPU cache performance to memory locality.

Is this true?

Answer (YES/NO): NO